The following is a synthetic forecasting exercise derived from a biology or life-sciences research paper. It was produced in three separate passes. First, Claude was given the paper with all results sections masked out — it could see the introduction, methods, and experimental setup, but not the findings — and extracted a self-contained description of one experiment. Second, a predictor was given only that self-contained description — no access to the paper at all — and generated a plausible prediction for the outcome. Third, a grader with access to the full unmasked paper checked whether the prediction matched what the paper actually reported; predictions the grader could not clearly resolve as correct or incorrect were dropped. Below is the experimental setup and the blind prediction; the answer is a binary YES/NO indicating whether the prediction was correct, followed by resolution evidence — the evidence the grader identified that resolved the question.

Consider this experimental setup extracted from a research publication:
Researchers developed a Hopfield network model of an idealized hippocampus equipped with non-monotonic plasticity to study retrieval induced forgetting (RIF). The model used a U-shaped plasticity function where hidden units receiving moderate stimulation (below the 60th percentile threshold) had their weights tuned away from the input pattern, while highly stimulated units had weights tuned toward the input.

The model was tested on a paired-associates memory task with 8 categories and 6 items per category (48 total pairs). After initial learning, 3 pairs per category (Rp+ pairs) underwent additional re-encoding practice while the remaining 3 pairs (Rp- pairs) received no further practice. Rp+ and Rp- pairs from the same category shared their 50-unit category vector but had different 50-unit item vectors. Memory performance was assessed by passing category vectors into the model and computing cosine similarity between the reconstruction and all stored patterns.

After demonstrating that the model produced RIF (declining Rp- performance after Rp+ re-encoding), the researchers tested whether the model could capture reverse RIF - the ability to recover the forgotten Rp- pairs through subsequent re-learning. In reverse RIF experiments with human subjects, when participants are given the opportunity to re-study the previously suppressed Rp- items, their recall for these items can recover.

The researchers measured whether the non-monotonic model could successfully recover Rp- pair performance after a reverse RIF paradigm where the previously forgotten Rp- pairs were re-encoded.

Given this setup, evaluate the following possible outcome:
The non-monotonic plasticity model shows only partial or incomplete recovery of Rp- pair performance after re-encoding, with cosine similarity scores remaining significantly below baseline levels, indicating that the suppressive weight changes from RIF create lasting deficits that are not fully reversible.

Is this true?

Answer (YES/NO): NO